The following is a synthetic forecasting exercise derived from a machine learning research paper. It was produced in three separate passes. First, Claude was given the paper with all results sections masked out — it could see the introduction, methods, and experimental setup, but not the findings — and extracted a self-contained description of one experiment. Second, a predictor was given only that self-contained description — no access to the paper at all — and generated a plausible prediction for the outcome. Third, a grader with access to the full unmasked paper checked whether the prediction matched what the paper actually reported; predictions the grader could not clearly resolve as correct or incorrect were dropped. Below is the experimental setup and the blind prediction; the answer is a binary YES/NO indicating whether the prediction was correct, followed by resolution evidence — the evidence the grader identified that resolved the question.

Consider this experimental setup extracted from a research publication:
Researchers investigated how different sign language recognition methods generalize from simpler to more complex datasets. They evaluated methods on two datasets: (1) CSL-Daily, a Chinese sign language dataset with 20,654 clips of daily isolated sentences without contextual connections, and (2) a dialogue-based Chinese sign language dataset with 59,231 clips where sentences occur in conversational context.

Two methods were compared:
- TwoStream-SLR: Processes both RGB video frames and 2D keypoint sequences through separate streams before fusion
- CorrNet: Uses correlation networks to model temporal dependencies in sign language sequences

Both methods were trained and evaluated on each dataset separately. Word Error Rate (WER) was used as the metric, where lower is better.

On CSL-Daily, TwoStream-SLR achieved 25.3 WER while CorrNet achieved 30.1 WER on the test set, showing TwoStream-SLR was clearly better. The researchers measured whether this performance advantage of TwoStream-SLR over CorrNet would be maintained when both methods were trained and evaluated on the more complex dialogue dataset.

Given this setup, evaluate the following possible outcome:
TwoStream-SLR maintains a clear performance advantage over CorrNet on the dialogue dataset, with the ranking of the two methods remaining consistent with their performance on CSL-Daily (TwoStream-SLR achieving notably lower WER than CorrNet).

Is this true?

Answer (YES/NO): NO